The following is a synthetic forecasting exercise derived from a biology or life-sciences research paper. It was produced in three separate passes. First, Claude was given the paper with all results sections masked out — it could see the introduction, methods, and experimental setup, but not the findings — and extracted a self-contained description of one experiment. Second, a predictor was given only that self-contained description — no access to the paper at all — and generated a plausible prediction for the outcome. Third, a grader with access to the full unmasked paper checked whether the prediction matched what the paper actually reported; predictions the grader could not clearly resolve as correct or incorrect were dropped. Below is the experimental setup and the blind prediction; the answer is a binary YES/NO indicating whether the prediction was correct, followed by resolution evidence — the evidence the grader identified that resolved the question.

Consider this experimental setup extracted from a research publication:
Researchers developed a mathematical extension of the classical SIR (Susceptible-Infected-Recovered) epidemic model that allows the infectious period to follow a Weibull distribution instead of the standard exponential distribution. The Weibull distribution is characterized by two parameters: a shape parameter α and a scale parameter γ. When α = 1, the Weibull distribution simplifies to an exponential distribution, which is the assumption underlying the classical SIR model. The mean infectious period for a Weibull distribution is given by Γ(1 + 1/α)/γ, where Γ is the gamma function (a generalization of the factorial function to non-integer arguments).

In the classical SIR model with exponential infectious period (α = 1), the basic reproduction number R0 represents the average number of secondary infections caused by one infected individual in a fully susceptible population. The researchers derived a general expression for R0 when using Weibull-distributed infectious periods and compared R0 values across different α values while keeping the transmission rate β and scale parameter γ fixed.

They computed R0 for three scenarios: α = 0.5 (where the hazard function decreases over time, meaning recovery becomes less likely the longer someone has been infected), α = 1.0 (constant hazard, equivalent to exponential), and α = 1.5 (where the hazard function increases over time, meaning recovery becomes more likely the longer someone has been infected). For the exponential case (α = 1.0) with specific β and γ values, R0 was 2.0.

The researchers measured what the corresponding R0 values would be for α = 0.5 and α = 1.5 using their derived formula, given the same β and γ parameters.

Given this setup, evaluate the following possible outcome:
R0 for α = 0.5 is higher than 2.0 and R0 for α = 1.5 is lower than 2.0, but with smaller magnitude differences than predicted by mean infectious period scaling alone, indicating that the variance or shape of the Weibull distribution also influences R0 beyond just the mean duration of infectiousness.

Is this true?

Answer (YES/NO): NO